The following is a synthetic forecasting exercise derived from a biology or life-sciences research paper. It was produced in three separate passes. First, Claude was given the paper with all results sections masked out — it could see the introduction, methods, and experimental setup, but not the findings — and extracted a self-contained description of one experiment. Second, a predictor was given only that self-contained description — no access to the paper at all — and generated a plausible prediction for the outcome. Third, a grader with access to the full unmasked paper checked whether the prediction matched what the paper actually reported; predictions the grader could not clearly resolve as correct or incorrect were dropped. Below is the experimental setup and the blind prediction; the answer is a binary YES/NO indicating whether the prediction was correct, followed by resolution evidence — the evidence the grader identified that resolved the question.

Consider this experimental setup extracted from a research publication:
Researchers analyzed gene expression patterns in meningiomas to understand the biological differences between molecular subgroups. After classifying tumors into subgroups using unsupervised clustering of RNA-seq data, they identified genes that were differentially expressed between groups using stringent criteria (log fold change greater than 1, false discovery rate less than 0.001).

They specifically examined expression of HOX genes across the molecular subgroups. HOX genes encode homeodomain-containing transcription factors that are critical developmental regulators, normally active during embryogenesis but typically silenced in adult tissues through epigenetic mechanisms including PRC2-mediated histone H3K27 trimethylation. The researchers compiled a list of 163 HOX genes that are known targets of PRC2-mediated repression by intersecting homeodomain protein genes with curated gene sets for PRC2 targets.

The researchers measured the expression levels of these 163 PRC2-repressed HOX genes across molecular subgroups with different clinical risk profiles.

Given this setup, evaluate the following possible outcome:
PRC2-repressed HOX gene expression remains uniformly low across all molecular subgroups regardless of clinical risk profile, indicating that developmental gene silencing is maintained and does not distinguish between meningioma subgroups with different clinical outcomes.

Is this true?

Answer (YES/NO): NO